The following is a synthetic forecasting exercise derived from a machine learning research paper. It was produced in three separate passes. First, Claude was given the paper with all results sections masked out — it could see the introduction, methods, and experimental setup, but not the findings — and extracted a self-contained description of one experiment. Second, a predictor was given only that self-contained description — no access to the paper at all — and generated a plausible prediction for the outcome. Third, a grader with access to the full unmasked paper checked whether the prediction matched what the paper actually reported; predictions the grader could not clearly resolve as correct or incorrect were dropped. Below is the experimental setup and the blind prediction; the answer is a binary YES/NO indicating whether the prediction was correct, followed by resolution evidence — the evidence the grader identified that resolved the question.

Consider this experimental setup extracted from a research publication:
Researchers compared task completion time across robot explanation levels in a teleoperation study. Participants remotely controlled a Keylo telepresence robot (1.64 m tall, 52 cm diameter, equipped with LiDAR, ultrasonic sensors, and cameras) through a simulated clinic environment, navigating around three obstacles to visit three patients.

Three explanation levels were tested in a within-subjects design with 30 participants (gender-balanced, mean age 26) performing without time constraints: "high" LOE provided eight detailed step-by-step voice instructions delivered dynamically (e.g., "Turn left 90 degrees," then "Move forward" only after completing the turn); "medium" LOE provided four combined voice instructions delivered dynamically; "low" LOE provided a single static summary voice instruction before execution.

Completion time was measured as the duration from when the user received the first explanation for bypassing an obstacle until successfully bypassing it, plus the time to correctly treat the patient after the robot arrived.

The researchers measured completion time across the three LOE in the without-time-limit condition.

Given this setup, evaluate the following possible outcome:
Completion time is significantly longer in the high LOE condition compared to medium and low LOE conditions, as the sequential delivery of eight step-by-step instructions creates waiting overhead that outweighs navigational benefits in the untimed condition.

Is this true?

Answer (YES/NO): NO